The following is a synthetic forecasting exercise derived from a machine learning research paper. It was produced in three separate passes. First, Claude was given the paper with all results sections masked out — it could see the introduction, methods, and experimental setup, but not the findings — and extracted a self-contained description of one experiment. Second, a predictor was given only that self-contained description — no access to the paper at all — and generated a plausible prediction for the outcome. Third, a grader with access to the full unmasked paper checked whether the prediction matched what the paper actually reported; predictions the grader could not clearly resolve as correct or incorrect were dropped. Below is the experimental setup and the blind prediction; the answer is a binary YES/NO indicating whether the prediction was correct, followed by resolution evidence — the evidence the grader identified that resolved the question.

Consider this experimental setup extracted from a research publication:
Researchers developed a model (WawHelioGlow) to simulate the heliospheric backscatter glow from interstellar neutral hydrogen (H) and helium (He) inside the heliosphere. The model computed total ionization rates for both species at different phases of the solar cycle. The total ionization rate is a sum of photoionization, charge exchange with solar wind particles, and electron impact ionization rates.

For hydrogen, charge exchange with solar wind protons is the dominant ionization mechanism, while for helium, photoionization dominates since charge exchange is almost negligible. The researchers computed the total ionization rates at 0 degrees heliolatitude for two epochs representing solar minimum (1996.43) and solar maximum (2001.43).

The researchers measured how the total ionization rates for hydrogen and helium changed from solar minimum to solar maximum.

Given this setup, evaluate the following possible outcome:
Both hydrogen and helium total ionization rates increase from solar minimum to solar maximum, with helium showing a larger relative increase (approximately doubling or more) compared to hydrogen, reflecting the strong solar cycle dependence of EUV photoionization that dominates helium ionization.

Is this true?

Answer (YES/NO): NO